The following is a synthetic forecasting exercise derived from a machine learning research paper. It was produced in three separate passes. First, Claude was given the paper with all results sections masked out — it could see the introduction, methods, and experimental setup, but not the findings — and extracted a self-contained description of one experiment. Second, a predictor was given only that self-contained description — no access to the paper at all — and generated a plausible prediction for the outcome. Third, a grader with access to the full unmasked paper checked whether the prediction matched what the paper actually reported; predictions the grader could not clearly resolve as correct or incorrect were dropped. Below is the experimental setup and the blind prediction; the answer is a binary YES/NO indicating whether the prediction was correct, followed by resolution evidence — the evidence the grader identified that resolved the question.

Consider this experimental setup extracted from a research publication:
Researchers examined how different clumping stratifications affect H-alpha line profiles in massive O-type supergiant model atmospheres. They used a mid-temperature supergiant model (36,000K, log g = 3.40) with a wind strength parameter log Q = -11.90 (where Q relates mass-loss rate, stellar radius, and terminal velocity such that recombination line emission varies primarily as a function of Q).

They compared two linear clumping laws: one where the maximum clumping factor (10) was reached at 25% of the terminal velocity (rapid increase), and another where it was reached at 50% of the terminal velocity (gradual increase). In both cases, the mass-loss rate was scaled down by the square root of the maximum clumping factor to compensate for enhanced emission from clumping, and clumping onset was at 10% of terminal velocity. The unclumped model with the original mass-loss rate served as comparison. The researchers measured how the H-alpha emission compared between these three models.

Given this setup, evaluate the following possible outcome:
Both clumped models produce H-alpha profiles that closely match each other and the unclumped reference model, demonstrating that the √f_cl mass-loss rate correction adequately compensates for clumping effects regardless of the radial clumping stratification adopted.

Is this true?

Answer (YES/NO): NO